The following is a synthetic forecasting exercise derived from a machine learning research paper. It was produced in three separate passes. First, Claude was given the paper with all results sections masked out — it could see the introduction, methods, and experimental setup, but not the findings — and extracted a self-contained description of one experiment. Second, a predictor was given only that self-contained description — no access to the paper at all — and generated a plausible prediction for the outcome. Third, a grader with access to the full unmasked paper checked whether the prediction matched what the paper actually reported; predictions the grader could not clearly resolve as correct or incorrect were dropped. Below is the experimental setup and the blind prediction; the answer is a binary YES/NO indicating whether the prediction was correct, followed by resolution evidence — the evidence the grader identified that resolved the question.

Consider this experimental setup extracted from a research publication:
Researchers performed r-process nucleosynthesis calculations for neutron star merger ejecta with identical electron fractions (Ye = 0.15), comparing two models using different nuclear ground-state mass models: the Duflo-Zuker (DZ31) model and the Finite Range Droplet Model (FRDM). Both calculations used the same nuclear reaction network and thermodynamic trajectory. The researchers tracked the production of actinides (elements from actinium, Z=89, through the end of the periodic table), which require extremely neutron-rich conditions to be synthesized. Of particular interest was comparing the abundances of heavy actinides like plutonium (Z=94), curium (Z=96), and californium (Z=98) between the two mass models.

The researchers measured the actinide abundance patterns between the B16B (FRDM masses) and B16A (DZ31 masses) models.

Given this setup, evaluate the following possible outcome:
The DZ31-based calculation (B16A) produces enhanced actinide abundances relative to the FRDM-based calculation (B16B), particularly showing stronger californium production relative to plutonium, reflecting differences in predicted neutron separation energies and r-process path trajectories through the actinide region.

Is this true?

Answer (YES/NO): NO